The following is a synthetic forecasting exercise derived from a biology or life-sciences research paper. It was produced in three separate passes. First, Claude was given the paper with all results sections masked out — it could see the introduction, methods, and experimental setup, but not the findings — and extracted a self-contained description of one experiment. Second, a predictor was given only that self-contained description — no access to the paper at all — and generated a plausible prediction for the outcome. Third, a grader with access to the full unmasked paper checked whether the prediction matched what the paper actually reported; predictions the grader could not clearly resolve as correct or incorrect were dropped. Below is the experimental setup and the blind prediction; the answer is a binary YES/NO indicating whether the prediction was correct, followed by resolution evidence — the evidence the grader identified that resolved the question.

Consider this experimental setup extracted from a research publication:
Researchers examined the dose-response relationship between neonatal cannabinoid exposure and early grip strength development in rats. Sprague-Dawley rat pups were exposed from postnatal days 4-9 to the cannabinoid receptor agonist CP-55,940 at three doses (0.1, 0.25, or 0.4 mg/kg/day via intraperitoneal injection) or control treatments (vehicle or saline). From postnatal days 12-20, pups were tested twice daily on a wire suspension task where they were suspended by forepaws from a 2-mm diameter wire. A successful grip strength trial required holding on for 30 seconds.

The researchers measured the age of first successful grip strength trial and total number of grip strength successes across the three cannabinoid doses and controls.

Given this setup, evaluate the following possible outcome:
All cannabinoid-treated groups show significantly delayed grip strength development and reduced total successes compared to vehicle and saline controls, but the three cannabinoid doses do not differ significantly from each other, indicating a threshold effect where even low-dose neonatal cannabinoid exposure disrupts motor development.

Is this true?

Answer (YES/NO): NO